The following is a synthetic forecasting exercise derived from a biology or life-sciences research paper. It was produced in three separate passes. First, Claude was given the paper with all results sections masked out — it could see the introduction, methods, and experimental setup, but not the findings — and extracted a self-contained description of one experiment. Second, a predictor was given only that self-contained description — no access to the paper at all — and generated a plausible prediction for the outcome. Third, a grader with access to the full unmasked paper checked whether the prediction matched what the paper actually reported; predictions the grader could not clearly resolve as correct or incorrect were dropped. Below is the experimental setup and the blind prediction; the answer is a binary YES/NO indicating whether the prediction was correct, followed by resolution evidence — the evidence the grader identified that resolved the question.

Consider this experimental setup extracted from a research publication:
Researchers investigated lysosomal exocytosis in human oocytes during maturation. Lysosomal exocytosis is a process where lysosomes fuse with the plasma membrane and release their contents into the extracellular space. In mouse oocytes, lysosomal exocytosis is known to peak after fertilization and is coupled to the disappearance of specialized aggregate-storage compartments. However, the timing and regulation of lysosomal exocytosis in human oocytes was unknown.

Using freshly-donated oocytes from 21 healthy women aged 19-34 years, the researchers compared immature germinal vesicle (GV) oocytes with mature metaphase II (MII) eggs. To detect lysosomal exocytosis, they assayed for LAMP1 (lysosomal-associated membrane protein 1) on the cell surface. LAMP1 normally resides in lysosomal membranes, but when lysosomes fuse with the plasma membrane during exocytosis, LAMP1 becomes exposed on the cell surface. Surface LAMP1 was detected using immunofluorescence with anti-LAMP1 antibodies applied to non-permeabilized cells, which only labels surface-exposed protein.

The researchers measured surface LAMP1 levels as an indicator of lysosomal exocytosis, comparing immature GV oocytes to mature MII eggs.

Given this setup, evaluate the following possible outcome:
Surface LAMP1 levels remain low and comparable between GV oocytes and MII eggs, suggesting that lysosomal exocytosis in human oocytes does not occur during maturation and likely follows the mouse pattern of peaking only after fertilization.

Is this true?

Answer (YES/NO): NO